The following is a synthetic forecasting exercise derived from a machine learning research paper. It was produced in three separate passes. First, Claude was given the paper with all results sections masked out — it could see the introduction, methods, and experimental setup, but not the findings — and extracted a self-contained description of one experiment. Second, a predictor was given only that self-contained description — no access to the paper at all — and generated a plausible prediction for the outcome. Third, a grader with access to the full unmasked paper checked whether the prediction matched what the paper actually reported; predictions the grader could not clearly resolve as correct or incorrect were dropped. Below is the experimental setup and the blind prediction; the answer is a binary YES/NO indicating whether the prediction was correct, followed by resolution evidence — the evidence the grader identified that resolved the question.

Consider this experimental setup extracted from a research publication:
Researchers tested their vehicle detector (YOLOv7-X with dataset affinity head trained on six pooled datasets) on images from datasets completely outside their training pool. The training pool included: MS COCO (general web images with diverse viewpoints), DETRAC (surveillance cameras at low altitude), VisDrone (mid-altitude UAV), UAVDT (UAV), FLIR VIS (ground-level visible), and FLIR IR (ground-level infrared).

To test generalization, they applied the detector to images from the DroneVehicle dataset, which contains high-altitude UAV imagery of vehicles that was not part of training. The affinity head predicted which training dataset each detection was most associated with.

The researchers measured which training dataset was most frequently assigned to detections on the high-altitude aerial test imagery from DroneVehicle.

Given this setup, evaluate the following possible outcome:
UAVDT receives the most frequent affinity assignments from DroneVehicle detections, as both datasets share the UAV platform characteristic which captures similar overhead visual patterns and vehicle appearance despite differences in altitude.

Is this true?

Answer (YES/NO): NO